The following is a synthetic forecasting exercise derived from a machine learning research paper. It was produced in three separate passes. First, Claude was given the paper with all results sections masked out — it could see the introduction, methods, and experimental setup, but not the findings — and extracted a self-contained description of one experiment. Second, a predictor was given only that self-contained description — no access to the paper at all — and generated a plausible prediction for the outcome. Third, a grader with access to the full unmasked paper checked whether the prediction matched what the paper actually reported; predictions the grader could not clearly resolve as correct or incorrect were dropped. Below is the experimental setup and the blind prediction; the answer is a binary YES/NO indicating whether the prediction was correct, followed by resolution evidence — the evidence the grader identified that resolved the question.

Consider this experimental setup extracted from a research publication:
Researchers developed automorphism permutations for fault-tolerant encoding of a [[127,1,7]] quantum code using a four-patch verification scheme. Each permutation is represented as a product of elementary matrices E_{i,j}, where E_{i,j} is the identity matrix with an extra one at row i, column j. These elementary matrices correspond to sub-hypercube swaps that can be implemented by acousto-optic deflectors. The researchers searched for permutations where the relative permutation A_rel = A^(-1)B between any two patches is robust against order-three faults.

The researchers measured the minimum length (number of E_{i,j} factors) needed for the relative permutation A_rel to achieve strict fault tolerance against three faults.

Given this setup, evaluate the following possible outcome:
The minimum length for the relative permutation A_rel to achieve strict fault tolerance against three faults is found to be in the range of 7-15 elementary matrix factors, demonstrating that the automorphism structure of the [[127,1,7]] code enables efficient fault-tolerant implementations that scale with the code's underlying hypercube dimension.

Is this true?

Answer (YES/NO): YES